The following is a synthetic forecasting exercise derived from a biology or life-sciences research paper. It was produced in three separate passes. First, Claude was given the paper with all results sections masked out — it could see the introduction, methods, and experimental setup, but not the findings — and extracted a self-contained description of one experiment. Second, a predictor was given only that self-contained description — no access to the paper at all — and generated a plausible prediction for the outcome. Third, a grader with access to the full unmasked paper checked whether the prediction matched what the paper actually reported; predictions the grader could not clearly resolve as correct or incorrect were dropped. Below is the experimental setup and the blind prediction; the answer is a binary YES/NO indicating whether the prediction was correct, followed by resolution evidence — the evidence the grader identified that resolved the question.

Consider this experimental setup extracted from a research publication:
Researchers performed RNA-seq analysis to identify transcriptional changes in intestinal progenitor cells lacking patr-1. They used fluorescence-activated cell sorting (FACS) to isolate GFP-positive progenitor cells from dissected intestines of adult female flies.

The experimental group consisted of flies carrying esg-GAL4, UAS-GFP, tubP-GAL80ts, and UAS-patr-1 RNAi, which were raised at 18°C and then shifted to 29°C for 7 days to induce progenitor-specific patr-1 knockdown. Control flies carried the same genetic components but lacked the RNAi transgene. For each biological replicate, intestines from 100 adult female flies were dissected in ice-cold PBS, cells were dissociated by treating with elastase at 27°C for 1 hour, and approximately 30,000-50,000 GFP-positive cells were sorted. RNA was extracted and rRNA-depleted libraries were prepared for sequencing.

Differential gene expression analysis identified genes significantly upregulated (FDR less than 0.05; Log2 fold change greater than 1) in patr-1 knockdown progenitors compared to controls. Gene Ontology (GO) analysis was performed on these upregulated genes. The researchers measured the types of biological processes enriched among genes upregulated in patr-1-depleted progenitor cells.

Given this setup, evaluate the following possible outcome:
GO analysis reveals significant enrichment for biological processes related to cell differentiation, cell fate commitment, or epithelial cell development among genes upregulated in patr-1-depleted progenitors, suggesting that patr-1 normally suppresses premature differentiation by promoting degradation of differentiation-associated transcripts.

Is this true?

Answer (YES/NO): YES